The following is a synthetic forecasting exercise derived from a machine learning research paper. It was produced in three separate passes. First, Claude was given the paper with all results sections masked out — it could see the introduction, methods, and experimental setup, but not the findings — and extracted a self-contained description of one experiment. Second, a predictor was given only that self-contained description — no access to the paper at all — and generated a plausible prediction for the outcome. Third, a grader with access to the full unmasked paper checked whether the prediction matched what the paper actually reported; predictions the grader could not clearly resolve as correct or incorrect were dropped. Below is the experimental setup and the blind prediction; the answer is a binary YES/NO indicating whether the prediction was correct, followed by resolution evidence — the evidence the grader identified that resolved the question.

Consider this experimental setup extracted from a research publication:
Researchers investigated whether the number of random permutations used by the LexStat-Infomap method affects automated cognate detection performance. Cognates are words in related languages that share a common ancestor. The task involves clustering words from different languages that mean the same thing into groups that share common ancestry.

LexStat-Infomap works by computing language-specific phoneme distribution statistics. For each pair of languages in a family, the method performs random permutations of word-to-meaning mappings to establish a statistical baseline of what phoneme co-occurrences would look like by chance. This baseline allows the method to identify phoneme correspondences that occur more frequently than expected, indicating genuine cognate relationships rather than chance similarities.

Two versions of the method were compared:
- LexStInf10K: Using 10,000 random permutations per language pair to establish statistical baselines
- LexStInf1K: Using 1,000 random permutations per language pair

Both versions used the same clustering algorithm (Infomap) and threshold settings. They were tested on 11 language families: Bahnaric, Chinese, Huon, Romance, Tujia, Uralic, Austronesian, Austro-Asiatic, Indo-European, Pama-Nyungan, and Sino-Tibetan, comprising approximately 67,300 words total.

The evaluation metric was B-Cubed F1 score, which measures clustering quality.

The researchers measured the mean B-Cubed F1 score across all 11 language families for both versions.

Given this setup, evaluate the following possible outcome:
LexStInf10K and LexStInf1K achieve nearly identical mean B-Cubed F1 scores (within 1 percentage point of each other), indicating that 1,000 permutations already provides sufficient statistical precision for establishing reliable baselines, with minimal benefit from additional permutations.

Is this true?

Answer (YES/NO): YES